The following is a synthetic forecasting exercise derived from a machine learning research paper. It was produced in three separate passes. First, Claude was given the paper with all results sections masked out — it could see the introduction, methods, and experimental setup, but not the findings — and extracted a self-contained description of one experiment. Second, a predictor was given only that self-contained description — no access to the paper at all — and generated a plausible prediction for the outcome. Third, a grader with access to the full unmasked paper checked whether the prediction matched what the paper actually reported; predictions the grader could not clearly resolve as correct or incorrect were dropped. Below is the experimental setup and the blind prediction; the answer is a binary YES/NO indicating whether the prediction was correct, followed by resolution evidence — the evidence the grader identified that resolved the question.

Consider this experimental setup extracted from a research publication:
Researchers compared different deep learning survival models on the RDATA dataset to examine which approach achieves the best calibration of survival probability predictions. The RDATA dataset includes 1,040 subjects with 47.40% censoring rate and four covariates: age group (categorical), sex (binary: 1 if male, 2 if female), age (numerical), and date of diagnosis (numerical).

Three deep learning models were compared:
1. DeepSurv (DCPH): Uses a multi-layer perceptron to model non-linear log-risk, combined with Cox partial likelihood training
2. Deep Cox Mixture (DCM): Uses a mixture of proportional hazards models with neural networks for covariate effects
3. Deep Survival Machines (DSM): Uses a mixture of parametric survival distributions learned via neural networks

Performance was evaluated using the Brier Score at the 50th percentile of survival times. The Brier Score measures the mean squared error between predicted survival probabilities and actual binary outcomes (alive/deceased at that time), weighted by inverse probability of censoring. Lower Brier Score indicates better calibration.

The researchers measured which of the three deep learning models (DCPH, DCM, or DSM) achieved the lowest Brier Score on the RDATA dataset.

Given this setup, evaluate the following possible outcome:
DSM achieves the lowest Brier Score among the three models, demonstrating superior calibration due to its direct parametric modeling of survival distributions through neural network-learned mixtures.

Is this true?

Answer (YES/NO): NO